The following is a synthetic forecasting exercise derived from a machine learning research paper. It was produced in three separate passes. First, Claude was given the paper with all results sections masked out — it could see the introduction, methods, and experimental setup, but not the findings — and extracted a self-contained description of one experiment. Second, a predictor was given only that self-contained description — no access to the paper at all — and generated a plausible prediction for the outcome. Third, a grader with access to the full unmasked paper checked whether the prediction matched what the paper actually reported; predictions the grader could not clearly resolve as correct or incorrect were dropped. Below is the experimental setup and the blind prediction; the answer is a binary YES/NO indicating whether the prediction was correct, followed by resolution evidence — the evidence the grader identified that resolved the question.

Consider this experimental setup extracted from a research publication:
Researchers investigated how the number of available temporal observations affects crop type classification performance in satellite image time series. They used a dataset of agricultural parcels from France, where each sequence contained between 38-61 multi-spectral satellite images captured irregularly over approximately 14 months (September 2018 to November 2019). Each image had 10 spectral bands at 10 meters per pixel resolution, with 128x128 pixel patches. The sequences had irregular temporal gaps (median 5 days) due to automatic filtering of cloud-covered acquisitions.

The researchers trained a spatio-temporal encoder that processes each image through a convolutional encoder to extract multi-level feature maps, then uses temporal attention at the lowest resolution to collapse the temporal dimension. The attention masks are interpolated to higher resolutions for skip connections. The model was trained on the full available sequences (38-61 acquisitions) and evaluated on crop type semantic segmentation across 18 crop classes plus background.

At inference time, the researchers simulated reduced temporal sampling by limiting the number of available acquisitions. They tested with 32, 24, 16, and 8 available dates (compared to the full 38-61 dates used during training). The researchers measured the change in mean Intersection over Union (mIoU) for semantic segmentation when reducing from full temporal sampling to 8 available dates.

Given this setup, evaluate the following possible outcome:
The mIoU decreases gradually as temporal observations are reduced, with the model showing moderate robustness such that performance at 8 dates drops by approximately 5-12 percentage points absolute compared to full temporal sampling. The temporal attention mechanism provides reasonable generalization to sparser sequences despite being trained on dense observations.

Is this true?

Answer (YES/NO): NO